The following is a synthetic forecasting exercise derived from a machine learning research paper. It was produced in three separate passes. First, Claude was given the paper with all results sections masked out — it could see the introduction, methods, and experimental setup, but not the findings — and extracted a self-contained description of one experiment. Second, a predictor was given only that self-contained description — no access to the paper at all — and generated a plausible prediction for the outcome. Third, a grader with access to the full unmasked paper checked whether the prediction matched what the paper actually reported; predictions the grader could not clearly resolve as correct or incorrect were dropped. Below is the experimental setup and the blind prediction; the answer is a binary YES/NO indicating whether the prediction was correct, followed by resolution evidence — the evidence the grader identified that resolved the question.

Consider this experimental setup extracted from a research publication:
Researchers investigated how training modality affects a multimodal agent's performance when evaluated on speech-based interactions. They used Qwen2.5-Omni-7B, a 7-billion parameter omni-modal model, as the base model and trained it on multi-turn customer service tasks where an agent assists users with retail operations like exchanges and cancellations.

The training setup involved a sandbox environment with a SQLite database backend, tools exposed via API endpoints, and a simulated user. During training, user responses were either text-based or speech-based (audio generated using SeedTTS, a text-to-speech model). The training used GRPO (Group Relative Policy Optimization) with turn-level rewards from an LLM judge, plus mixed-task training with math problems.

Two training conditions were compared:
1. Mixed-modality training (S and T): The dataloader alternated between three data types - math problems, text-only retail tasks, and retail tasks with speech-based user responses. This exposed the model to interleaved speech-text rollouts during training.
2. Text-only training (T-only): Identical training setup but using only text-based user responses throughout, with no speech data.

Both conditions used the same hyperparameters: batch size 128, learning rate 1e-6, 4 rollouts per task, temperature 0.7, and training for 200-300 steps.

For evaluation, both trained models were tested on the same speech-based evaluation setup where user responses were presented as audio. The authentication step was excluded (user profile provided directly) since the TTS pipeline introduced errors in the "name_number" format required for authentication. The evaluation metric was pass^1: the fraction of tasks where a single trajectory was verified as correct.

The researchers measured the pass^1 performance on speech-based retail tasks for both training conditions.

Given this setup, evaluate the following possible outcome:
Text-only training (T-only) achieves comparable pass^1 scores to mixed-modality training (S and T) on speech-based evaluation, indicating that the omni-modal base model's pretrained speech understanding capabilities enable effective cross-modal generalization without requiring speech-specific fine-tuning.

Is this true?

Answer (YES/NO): NO